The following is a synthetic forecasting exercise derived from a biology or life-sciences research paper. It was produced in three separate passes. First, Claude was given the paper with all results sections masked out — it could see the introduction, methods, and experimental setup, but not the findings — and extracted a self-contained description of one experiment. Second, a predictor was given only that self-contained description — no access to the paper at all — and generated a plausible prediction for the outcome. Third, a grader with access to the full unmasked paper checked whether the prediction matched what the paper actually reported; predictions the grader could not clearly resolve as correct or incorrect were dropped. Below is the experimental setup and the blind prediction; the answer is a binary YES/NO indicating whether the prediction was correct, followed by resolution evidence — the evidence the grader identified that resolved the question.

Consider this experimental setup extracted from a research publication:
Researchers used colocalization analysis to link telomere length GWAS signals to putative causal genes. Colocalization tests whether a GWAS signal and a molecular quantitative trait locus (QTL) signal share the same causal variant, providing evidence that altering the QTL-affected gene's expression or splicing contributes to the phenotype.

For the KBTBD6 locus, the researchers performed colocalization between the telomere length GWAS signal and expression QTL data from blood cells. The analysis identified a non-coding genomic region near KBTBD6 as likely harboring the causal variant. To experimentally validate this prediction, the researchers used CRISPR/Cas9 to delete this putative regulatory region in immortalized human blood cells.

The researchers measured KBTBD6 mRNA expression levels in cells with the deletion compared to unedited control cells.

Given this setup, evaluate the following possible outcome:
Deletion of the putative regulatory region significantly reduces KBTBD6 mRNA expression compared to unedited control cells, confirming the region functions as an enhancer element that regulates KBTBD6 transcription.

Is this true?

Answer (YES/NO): NO